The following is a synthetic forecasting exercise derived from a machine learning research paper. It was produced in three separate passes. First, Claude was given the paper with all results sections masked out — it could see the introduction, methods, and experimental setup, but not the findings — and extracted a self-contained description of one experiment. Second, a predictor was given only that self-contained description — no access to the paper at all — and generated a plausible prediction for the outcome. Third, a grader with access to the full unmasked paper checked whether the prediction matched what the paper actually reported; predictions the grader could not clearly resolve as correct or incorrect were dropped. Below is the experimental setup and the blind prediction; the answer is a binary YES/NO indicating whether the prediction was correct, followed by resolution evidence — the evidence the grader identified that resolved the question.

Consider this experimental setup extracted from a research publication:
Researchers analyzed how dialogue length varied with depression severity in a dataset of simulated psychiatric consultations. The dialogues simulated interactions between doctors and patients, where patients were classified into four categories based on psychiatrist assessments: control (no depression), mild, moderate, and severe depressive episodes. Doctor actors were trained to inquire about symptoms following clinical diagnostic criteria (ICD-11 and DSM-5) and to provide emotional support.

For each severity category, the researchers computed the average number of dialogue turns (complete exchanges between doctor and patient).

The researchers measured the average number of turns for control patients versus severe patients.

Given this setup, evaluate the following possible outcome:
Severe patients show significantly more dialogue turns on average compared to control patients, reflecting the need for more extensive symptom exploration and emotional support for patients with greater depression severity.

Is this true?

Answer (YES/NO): YES